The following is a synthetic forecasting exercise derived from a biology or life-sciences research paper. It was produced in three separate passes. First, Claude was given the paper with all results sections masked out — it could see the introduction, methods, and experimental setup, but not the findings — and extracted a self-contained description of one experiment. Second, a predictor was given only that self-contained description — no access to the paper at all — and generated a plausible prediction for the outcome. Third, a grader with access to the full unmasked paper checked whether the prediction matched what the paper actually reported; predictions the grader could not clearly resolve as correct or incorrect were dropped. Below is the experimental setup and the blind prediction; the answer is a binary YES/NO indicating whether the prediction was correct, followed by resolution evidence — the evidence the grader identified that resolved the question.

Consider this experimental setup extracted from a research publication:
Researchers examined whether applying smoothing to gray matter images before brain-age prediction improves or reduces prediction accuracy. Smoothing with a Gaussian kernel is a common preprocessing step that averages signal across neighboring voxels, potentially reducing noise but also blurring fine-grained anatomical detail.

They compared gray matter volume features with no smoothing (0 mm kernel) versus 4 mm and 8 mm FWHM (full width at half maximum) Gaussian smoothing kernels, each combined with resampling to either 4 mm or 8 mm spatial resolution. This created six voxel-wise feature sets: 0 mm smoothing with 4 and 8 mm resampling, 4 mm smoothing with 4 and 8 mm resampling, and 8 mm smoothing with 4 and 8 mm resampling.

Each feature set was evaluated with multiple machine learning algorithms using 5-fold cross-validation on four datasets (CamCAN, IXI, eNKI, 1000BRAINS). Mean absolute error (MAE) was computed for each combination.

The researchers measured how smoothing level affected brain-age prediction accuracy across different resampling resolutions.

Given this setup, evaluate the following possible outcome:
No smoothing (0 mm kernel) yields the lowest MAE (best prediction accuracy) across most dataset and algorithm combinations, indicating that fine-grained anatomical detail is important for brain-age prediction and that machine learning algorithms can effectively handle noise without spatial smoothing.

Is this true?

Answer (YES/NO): NO